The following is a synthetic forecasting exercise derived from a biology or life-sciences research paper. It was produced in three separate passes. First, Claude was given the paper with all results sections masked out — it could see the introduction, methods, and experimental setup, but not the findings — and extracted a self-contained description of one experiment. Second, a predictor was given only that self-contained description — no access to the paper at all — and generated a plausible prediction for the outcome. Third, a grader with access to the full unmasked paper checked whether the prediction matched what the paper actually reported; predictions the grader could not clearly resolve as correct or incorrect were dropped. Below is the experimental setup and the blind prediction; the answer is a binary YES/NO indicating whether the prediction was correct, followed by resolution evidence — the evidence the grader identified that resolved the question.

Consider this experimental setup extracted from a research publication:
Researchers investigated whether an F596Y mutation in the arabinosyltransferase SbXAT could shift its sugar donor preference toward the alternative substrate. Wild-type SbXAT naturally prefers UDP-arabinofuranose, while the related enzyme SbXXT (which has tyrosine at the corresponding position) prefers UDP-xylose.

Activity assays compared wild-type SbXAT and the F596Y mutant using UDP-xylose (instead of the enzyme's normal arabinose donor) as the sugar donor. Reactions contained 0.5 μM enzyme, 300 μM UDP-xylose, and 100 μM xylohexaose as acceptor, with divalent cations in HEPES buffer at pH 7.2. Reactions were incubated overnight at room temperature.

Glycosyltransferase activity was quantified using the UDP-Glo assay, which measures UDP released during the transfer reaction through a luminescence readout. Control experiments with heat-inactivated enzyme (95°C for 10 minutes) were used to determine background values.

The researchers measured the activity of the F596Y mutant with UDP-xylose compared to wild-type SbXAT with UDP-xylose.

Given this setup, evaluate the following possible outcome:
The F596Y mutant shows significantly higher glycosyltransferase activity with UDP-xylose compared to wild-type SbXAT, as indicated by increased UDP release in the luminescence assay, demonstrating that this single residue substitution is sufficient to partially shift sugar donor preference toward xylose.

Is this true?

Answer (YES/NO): YES